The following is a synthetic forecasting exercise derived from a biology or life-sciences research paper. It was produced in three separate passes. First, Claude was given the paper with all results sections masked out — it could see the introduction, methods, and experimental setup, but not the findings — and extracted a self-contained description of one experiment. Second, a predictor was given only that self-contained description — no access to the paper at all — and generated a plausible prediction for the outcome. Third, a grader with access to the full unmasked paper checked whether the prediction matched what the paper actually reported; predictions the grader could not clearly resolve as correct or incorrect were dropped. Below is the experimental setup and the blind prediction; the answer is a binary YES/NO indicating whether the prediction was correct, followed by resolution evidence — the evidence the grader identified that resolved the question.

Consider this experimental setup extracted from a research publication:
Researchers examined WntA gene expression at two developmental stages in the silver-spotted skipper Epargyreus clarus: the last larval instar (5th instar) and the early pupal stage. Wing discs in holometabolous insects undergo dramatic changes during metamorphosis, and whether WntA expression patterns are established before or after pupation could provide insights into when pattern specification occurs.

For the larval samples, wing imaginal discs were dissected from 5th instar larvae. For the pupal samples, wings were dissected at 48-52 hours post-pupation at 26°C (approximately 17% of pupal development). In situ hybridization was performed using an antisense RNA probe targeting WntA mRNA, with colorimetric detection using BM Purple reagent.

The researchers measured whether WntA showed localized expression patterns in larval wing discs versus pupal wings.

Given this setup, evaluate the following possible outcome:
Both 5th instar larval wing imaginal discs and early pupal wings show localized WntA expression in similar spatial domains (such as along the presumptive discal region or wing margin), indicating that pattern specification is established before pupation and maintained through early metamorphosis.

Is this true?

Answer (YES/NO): YES